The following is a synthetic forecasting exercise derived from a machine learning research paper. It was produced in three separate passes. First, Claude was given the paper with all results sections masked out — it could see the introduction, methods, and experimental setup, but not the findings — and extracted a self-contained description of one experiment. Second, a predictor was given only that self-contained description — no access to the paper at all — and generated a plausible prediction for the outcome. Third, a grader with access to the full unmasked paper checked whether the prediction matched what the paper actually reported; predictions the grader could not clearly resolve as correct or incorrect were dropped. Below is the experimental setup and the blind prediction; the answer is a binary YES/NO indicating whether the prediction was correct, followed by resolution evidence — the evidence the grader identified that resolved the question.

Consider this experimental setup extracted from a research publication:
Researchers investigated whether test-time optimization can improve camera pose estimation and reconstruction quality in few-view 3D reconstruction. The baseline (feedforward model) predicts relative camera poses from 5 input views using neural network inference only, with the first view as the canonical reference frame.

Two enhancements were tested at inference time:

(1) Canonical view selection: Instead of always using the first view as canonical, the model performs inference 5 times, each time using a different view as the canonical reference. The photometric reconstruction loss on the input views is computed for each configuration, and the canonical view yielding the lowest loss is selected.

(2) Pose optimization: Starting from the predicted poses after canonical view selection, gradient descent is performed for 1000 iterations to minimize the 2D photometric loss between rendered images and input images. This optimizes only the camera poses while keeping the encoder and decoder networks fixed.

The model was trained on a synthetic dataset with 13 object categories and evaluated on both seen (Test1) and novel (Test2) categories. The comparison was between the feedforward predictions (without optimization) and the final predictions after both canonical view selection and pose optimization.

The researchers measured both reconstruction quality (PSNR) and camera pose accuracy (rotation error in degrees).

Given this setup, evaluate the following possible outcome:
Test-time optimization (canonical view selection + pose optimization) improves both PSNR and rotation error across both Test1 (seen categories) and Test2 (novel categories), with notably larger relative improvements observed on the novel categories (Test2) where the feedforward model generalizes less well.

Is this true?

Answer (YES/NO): NO